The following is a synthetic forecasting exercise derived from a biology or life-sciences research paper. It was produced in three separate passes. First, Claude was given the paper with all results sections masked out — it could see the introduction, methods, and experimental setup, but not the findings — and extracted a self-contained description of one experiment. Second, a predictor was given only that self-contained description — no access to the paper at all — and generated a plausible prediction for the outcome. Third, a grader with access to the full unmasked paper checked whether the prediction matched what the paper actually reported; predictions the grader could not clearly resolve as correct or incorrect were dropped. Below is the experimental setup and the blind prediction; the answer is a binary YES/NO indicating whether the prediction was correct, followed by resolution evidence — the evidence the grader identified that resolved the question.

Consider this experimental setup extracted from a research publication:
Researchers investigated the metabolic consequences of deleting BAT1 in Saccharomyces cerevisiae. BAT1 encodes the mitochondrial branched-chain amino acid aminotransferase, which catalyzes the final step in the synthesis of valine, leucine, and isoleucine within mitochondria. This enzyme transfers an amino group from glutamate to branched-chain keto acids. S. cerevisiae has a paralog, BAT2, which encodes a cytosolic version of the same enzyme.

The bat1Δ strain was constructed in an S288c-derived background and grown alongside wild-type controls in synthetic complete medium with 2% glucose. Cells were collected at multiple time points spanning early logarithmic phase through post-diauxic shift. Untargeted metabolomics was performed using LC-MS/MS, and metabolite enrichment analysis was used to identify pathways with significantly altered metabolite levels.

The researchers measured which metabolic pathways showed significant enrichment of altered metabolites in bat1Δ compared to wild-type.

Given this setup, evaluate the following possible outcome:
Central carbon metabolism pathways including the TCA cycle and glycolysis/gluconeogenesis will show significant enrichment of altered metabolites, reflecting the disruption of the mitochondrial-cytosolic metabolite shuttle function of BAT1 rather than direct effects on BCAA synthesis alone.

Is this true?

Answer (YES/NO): NO